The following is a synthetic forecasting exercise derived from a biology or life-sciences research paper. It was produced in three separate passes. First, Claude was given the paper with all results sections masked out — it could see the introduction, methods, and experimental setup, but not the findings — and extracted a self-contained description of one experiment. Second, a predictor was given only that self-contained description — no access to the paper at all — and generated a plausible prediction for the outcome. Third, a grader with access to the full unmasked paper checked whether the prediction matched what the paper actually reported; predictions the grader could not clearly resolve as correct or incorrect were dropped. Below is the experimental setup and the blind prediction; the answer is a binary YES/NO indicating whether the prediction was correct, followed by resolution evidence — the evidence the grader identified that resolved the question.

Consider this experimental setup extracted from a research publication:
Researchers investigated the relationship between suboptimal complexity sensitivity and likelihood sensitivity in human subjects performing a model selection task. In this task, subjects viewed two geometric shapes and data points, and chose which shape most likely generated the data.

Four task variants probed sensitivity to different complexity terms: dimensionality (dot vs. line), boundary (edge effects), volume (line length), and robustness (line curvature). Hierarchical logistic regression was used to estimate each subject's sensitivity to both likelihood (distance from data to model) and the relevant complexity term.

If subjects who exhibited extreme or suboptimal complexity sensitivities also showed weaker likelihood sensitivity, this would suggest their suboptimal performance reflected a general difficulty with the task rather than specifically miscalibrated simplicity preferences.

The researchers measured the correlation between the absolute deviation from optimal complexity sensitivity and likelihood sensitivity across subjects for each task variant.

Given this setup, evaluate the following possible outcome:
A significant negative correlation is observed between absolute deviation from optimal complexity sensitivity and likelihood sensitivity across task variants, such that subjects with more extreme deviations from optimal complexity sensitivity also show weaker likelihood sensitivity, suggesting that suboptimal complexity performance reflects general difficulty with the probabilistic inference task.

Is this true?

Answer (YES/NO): NO